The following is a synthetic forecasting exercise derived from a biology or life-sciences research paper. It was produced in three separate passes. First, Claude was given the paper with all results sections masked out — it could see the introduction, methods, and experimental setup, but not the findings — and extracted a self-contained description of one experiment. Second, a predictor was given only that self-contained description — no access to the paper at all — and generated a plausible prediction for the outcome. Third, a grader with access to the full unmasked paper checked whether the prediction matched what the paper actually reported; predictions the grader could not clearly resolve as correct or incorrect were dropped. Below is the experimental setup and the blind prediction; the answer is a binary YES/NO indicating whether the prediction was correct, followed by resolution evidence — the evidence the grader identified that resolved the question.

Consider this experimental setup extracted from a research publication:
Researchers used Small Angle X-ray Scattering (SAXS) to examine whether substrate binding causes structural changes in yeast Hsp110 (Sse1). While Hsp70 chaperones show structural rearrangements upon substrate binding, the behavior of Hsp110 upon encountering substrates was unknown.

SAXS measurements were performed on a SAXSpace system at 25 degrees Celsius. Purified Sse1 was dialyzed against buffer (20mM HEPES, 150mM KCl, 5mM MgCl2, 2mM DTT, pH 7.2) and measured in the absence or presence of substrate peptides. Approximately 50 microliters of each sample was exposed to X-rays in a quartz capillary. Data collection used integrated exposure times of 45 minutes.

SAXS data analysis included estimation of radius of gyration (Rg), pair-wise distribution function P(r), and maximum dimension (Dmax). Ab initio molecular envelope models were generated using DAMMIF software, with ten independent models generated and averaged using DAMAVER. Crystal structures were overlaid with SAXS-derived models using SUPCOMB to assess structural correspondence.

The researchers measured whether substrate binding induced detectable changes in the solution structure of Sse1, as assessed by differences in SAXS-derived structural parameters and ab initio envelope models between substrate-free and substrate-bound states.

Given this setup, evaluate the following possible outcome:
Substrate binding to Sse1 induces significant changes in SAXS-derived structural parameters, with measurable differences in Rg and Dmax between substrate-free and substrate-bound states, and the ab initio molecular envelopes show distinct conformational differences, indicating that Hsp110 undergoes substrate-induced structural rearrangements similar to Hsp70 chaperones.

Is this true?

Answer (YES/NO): NO